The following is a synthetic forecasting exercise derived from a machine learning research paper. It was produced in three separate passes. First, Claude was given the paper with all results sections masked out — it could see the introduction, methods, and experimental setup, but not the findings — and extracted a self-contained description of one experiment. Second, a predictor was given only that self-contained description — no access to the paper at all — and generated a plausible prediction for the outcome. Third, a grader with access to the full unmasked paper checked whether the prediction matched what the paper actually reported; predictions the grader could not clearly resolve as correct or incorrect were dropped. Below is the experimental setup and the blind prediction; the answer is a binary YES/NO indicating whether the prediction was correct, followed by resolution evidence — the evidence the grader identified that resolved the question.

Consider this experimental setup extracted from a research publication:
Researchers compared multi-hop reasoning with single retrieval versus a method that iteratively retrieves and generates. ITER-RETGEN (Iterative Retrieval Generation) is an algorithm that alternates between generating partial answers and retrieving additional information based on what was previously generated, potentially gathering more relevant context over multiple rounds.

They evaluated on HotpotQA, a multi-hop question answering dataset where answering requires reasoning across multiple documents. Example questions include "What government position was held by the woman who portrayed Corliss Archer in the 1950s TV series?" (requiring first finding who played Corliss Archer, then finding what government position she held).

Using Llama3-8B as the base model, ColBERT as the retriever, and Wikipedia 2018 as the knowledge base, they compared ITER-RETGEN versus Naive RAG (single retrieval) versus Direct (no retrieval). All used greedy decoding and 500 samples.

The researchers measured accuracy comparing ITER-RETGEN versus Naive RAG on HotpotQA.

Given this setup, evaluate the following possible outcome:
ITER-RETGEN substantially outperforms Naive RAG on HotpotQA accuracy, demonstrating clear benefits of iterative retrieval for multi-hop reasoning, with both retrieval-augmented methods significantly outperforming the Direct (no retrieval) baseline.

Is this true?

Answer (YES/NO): NO